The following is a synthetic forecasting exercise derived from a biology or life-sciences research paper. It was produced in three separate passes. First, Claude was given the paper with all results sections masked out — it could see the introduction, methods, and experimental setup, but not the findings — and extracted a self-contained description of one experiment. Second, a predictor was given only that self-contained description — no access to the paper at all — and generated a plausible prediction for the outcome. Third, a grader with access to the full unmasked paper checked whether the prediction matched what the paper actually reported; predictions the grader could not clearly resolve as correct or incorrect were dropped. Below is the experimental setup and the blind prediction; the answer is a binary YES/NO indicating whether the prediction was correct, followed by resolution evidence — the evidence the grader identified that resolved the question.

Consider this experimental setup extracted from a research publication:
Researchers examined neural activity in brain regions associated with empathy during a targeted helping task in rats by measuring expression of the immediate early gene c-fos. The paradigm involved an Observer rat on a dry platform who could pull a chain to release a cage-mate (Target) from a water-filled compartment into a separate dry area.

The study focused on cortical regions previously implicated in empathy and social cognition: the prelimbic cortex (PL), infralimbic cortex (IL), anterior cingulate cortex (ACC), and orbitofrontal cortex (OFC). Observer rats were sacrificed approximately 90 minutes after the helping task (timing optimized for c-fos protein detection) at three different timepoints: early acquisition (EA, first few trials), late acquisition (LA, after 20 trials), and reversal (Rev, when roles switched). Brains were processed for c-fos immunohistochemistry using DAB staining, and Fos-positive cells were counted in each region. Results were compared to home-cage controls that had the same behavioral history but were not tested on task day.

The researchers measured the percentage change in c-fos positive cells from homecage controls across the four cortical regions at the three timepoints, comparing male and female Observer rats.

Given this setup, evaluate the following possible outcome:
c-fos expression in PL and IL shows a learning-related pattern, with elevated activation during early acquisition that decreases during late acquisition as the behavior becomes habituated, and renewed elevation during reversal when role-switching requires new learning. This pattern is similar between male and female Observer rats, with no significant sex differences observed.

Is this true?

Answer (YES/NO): NO